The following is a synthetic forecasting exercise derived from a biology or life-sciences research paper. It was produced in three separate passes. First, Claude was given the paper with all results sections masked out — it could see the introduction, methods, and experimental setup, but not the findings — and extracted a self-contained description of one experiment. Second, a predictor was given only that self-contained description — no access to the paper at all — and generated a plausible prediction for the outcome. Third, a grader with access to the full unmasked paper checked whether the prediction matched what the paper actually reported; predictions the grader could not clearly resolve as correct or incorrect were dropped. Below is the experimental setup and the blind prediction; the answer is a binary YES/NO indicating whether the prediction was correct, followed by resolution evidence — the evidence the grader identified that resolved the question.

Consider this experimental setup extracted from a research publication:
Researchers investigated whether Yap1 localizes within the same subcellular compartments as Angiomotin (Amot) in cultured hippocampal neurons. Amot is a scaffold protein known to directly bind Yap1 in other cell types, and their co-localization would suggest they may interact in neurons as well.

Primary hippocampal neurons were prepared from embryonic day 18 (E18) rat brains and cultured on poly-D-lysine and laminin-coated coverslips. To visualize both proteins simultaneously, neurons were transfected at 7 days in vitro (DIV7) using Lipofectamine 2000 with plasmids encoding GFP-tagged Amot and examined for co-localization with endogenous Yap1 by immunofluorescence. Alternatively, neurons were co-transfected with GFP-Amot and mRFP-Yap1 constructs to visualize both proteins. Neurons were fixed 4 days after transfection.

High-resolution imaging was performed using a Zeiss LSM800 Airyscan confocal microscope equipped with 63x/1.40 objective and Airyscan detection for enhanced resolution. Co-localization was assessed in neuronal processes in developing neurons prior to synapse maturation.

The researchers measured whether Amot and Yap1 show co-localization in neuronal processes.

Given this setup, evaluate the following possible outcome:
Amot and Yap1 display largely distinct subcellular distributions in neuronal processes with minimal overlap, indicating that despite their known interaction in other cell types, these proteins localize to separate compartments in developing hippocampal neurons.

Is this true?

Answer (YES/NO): NO